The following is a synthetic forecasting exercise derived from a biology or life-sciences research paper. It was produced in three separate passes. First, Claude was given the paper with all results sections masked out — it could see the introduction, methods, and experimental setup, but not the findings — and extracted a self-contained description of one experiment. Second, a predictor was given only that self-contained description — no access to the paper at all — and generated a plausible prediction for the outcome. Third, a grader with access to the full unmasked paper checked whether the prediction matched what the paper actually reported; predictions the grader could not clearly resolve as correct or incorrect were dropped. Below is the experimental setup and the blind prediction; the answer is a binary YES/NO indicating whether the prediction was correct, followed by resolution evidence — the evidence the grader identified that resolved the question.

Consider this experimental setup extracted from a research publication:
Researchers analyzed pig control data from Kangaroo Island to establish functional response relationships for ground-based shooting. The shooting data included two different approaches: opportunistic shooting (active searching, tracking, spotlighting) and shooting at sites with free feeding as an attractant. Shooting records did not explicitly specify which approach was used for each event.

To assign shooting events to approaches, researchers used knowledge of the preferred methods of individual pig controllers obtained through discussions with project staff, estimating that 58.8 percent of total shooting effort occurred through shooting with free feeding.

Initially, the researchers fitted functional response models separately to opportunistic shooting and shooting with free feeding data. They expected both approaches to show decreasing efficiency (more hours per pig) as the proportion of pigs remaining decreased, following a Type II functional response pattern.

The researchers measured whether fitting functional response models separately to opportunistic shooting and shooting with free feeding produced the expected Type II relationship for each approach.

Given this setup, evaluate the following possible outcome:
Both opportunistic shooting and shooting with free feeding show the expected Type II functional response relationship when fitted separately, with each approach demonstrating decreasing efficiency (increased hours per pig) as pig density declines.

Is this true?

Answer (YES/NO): NO